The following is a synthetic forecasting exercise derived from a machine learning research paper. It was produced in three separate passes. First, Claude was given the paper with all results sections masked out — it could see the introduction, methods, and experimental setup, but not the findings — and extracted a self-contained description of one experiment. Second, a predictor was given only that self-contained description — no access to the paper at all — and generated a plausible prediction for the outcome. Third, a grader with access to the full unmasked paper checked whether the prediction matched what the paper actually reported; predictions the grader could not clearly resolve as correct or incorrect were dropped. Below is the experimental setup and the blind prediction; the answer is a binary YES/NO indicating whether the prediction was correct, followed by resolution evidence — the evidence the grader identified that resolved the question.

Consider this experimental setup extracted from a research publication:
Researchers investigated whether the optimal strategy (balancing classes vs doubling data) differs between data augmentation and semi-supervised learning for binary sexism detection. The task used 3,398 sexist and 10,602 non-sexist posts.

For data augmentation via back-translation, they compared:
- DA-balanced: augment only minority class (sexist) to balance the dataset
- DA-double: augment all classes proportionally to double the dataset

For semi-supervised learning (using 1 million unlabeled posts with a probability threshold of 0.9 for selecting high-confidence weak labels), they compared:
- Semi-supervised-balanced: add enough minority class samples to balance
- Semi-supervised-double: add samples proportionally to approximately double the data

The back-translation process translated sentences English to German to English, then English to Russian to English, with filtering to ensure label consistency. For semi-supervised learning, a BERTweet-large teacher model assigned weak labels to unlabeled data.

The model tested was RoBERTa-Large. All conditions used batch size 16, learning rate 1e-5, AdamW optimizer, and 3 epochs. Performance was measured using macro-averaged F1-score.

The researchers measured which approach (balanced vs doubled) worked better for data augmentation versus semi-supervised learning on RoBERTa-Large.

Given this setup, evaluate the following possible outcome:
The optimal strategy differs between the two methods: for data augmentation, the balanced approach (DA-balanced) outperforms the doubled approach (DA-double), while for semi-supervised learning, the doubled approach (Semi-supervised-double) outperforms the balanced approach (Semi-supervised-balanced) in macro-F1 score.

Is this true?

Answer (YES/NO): NO